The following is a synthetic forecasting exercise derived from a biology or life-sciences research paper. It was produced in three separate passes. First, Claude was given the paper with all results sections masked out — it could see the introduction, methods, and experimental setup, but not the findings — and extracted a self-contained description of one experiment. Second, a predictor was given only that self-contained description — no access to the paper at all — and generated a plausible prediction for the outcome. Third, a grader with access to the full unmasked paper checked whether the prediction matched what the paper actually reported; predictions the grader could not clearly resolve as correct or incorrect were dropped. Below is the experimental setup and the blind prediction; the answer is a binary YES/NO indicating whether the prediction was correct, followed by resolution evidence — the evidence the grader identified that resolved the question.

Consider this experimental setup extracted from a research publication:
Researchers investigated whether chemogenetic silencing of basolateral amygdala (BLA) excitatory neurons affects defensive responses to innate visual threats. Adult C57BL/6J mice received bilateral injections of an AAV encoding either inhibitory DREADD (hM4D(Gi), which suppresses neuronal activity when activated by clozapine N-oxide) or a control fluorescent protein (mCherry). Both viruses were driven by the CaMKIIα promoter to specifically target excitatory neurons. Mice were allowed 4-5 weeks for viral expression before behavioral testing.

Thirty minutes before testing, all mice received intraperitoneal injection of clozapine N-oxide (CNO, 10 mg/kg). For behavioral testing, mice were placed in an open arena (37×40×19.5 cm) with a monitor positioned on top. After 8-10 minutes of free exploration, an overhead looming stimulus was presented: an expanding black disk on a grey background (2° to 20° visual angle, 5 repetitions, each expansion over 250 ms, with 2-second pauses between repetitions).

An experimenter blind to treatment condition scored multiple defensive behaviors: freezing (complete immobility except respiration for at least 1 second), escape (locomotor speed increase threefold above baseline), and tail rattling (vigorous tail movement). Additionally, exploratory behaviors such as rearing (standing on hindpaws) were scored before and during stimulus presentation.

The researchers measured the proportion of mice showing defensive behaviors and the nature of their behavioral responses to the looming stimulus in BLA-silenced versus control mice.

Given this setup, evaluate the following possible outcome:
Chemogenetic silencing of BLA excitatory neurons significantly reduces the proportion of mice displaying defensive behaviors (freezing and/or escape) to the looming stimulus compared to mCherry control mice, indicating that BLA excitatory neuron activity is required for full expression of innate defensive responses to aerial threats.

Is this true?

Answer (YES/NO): YES